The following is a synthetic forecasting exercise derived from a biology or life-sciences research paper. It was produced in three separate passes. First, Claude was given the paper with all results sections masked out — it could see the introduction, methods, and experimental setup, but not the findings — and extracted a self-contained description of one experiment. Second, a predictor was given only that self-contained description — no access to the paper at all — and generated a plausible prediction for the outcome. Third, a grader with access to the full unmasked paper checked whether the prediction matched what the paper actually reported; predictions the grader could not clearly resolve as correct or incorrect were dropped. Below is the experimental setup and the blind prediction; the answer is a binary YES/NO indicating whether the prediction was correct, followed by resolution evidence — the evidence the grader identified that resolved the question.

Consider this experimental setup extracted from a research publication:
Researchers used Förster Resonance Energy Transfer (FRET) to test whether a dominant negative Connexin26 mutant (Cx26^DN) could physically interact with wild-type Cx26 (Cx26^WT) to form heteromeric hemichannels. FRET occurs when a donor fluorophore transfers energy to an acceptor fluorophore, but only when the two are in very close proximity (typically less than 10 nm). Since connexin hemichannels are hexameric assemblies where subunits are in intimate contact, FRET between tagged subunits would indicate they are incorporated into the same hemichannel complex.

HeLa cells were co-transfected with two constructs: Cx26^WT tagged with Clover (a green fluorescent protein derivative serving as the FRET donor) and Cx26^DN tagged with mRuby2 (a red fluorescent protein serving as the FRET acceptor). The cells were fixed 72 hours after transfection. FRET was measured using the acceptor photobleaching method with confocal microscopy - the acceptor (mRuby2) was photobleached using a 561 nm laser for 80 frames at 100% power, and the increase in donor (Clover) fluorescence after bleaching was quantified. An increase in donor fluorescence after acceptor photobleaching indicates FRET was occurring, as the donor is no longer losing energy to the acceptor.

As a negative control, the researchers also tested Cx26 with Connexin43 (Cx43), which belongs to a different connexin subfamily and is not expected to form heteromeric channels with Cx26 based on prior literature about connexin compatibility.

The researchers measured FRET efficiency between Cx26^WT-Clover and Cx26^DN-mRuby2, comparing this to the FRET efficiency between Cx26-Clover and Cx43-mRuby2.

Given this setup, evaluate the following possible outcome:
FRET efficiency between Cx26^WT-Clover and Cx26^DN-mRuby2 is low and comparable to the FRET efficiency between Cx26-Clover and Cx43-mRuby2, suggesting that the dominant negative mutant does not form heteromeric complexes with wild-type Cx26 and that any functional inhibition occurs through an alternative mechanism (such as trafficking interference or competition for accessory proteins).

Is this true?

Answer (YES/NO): NO